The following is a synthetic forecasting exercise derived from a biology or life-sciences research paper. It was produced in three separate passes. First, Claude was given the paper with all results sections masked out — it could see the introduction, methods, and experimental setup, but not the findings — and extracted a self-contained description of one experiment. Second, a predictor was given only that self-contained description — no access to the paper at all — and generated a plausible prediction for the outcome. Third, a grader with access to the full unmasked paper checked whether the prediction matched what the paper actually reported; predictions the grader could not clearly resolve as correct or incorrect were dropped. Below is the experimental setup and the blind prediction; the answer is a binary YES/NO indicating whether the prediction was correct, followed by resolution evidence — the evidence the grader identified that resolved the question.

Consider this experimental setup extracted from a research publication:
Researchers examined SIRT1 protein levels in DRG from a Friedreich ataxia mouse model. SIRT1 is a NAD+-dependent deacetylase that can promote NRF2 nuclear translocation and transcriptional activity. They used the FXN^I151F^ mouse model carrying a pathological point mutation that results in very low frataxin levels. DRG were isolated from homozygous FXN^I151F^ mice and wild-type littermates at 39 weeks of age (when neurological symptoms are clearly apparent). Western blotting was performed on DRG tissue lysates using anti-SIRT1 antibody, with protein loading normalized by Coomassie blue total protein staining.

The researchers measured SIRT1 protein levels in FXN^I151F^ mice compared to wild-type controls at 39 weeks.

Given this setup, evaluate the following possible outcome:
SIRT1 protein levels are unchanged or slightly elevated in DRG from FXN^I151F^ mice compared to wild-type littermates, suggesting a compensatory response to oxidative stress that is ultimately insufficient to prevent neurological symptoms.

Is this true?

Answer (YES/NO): NO